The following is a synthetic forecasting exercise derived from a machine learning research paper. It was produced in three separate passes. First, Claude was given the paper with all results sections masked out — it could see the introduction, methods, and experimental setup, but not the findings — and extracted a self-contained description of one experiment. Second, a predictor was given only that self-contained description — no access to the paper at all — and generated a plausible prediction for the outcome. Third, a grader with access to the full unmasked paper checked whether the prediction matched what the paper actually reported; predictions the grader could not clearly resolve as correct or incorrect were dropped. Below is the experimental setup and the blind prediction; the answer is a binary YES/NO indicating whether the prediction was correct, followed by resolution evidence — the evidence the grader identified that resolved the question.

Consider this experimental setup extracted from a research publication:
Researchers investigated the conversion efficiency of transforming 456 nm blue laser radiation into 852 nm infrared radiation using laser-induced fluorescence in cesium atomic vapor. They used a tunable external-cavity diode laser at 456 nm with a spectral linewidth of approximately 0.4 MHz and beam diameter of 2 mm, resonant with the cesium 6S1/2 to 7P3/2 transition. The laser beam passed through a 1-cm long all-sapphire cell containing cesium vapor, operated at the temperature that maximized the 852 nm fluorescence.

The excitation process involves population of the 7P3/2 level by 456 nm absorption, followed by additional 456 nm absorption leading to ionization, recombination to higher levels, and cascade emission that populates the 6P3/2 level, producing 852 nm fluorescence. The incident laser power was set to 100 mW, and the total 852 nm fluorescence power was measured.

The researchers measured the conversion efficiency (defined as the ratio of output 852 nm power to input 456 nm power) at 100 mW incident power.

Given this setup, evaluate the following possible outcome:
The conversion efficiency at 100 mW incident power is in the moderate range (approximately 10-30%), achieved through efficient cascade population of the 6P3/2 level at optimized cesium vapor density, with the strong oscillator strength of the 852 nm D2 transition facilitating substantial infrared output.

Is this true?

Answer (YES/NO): NO